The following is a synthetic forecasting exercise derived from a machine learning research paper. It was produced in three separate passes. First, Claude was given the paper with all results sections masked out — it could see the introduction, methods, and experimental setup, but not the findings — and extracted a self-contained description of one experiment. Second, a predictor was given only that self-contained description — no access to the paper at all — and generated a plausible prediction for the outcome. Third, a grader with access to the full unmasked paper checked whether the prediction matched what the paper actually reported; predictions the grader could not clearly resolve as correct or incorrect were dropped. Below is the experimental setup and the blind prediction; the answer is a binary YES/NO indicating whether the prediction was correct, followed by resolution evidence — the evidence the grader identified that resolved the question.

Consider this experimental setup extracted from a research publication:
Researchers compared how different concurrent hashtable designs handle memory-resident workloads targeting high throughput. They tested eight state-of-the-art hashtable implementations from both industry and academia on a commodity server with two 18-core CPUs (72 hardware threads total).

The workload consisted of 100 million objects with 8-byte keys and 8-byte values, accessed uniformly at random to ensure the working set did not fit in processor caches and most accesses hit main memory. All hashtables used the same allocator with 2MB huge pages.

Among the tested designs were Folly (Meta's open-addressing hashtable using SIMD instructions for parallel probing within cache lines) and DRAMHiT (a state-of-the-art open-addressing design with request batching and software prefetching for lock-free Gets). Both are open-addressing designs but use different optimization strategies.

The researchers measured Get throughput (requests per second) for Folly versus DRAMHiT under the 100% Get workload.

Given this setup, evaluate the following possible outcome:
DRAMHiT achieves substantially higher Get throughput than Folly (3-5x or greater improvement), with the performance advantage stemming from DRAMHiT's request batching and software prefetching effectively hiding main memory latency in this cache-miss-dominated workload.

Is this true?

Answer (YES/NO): NO